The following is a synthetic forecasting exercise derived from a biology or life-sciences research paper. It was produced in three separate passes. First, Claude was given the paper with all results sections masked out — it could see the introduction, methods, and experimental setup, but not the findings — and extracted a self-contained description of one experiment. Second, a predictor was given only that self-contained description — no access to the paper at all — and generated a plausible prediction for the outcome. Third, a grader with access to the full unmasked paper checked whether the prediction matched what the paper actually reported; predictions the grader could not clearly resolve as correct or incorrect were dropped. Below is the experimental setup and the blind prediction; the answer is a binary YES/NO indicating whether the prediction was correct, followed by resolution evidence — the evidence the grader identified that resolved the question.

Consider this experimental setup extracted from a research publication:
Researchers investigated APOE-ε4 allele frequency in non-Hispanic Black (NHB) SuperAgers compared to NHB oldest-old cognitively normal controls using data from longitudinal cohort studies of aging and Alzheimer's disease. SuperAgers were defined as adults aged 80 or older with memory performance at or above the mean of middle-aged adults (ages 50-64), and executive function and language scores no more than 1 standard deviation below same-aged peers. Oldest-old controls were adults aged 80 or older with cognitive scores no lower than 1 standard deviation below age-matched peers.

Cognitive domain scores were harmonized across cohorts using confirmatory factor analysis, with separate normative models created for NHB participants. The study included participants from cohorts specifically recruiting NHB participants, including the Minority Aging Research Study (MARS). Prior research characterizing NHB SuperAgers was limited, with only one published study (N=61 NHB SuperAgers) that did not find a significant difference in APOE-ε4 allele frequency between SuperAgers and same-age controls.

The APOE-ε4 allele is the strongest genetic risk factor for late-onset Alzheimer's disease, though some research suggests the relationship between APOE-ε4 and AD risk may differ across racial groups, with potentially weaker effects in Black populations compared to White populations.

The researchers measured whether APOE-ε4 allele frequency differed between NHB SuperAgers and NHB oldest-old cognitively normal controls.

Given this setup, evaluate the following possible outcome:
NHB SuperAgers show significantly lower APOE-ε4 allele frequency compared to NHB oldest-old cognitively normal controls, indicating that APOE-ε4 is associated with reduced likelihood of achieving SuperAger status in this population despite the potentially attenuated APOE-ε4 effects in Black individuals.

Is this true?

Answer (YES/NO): NO